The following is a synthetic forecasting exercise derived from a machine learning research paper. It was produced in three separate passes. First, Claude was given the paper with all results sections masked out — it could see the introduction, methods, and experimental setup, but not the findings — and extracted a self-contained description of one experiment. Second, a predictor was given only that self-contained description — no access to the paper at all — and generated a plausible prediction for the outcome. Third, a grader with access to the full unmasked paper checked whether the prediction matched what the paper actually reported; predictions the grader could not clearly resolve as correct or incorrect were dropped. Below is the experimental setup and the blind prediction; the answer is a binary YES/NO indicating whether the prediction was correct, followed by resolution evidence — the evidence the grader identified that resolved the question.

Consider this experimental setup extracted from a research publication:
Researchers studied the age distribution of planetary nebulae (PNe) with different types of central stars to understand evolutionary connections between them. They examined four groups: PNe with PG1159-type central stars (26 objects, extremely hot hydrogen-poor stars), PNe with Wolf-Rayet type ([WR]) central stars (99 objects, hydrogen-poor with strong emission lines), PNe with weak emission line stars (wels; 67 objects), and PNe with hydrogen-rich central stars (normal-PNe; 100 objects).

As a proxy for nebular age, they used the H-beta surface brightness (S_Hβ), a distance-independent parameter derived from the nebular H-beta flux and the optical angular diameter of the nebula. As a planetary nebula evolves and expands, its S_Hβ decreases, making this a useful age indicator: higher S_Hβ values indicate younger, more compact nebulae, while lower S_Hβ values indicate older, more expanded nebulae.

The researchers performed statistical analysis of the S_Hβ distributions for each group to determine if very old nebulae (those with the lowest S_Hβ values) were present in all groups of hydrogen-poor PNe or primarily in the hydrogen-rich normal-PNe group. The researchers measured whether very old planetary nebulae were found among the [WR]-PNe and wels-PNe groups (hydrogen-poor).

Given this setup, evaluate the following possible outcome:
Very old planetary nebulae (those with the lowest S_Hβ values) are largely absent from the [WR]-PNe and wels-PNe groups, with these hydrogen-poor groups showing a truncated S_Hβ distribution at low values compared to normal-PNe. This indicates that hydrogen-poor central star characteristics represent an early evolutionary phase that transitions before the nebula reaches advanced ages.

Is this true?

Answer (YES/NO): YES